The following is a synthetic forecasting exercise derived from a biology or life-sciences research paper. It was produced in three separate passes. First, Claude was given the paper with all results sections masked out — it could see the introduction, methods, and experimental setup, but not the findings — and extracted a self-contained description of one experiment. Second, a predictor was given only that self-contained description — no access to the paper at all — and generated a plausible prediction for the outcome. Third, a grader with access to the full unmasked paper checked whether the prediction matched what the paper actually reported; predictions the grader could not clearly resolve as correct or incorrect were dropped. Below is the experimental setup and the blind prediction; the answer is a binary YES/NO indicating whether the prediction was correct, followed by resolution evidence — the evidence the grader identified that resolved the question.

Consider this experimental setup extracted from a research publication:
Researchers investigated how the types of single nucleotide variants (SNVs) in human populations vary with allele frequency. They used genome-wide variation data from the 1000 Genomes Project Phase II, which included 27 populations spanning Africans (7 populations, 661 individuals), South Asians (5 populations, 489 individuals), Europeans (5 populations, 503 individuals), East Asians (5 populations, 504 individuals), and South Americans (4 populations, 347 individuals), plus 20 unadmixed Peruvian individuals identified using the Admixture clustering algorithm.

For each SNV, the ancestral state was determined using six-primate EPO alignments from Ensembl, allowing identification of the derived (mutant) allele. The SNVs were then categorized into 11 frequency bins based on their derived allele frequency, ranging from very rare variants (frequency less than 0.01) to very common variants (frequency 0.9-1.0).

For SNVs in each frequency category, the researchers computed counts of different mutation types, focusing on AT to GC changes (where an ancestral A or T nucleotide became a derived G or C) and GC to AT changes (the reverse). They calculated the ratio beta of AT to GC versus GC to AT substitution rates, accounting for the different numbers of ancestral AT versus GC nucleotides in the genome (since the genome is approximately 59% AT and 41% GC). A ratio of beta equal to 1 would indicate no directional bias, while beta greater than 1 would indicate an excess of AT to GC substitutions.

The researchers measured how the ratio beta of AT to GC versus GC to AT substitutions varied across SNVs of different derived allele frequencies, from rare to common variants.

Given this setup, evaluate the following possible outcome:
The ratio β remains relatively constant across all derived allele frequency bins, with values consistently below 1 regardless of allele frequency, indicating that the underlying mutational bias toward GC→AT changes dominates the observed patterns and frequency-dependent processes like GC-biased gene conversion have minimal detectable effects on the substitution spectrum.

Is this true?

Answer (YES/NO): NO